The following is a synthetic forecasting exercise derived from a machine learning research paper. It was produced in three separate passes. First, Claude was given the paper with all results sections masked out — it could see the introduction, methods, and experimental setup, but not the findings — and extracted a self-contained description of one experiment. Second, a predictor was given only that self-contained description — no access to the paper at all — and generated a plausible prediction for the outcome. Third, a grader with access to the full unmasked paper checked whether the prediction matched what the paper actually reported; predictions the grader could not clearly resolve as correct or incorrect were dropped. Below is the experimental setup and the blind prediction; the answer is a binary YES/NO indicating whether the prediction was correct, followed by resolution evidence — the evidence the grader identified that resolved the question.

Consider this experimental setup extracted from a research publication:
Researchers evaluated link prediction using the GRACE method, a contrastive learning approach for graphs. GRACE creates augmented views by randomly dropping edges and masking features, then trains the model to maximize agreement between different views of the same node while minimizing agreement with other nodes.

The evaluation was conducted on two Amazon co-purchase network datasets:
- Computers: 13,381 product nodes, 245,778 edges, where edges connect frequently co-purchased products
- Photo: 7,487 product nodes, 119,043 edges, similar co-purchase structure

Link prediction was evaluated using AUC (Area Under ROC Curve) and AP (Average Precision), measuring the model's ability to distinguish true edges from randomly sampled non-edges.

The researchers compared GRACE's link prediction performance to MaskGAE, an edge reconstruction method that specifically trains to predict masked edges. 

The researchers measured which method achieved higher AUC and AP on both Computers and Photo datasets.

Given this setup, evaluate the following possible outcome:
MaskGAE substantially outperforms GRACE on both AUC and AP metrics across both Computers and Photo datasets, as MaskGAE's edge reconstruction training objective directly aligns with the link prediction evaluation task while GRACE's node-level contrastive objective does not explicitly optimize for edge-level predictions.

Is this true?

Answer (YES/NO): YES